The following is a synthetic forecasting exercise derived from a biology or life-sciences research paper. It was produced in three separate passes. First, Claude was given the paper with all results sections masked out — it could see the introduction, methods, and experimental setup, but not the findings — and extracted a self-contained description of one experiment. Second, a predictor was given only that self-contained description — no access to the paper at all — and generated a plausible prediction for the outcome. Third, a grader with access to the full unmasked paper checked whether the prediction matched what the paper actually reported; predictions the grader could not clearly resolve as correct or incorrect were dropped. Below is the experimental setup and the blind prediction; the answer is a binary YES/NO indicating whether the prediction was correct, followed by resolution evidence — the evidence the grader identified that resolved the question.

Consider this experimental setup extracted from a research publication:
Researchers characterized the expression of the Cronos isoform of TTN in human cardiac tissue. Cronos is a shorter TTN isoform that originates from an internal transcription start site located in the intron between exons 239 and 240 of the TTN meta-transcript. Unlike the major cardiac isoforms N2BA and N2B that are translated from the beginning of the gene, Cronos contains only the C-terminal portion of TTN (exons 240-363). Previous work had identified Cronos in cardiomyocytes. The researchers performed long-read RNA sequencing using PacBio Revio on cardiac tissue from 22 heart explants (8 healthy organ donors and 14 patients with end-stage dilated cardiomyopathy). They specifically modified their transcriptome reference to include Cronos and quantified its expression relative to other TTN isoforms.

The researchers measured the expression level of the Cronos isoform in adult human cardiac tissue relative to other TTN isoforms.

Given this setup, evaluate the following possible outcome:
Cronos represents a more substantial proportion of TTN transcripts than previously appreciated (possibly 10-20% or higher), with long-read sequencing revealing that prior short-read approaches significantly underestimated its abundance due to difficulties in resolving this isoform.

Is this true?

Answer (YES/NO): NO